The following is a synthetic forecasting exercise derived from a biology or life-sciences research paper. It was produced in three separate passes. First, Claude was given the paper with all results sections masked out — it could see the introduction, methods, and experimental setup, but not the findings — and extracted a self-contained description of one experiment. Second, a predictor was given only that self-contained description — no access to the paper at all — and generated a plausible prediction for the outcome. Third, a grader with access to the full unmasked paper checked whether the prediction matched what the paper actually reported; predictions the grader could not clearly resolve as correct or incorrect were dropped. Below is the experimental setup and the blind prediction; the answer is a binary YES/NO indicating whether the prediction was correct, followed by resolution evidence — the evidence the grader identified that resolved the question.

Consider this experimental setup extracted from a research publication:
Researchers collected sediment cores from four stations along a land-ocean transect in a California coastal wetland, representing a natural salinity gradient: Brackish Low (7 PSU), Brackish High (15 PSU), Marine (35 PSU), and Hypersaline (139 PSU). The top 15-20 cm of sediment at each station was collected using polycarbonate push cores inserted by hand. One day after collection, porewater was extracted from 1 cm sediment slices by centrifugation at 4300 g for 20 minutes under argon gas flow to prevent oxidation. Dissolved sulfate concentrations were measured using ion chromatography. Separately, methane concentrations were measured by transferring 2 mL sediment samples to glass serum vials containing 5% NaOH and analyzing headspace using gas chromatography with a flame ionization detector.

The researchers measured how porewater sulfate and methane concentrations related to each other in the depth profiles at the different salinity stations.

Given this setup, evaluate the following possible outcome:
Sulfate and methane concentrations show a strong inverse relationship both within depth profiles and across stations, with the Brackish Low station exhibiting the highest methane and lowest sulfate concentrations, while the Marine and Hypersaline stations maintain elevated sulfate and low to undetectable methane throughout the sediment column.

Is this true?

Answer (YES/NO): NO